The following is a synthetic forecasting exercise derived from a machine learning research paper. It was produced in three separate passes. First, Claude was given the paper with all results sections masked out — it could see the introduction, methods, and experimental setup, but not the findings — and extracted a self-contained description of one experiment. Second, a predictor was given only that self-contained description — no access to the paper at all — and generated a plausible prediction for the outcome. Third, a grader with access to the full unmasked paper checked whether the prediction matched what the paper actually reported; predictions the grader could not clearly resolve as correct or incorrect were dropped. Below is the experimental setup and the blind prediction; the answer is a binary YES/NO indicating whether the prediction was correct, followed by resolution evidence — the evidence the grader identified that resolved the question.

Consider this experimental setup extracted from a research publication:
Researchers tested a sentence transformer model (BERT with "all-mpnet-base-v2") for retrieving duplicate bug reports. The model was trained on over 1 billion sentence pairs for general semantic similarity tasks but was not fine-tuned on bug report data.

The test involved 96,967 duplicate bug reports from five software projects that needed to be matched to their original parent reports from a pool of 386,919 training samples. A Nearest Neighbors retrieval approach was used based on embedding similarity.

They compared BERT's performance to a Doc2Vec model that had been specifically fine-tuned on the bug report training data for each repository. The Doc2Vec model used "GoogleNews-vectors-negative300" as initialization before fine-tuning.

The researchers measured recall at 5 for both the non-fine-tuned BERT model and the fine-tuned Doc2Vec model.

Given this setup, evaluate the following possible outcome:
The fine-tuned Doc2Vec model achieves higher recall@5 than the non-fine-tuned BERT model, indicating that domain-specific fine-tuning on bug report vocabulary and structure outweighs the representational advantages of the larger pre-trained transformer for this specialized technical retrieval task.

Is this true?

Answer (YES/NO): NO